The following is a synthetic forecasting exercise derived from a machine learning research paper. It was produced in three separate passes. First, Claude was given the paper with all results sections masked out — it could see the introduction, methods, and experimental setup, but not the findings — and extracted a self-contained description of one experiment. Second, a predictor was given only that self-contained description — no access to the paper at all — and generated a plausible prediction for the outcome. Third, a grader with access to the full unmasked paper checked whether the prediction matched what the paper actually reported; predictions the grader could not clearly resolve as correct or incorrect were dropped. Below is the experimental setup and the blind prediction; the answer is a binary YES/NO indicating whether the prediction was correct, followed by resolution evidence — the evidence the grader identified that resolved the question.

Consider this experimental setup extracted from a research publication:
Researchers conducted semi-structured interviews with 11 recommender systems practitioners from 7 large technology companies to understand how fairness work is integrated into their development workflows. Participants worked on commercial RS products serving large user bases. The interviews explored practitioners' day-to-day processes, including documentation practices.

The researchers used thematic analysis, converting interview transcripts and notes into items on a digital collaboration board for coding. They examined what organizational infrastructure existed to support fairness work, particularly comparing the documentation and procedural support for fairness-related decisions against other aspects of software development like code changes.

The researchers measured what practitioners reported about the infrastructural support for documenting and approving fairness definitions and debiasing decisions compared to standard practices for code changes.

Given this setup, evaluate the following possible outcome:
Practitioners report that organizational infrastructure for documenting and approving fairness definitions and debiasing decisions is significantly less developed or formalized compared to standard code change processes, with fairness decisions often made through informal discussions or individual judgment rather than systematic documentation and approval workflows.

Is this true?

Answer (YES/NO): YES